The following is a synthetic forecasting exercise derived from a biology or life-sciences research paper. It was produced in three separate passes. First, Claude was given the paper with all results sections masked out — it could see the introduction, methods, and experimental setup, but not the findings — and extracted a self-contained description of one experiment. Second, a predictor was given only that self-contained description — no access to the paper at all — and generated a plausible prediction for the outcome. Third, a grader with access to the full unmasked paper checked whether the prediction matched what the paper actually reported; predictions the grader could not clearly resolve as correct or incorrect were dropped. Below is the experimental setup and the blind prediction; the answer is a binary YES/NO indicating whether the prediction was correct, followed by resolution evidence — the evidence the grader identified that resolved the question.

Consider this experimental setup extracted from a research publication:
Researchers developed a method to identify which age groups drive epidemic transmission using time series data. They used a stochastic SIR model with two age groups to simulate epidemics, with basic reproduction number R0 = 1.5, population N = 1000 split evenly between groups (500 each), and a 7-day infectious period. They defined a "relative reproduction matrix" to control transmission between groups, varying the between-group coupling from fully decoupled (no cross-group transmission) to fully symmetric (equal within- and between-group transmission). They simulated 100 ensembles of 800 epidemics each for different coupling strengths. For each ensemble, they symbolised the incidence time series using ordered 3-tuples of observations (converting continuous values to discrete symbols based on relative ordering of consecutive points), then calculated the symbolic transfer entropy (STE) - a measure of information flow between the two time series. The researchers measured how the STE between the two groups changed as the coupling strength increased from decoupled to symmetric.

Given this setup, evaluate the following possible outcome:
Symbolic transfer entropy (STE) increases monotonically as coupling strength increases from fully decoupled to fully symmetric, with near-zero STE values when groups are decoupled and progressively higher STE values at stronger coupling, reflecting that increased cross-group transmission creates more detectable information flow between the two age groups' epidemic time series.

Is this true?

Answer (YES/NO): YES